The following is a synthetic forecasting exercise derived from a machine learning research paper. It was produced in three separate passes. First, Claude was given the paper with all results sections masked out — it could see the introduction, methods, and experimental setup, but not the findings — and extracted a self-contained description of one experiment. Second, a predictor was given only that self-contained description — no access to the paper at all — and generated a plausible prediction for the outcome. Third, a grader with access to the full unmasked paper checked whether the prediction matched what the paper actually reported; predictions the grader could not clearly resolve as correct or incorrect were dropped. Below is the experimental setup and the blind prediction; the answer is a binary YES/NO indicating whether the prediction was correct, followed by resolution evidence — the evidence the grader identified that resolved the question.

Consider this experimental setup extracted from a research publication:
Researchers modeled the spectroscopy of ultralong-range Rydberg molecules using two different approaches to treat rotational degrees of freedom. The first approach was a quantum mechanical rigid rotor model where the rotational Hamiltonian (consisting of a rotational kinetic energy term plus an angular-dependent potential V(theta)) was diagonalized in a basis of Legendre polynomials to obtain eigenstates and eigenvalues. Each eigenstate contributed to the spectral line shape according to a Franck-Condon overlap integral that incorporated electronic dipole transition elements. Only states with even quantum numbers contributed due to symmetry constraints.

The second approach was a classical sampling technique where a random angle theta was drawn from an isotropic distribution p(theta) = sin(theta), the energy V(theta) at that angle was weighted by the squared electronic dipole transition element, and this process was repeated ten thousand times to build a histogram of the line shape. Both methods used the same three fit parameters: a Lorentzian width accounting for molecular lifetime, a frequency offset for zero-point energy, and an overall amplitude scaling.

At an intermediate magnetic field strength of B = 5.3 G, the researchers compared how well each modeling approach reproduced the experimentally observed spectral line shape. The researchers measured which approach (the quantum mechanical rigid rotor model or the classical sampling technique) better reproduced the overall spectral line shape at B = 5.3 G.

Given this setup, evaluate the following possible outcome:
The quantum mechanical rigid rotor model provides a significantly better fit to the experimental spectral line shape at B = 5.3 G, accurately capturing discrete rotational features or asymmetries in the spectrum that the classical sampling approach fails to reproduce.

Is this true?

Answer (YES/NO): NO